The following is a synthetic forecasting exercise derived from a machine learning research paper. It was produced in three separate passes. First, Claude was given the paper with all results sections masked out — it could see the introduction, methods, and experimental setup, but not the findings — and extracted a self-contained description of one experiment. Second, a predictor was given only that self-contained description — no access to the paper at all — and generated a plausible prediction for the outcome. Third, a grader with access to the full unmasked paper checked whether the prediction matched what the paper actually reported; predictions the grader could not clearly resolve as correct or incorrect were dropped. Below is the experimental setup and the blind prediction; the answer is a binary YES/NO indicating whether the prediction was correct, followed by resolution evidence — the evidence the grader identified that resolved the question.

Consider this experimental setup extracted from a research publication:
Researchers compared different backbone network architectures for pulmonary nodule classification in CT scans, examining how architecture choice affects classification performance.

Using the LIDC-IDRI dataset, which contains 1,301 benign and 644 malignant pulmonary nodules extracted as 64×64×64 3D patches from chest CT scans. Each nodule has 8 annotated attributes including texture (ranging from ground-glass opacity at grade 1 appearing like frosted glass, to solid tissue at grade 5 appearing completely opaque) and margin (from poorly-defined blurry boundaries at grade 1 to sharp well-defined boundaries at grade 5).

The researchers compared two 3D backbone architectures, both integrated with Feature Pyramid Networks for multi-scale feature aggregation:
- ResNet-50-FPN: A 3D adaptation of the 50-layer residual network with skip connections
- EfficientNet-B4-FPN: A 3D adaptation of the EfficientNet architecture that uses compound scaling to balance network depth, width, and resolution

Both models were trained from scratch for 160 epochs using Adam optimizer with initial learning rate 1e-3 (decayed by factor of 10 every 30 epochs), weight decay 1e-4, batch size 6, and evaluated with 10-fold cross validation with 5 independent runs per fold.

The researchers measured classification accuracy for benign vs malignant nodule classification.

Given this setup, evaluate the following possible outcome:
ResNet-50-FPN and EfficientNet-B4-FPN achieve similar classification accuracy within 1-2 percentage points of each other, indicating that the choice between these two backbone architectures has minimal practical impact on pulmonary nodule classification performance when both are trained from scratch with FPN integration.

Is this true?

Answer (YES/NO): YES